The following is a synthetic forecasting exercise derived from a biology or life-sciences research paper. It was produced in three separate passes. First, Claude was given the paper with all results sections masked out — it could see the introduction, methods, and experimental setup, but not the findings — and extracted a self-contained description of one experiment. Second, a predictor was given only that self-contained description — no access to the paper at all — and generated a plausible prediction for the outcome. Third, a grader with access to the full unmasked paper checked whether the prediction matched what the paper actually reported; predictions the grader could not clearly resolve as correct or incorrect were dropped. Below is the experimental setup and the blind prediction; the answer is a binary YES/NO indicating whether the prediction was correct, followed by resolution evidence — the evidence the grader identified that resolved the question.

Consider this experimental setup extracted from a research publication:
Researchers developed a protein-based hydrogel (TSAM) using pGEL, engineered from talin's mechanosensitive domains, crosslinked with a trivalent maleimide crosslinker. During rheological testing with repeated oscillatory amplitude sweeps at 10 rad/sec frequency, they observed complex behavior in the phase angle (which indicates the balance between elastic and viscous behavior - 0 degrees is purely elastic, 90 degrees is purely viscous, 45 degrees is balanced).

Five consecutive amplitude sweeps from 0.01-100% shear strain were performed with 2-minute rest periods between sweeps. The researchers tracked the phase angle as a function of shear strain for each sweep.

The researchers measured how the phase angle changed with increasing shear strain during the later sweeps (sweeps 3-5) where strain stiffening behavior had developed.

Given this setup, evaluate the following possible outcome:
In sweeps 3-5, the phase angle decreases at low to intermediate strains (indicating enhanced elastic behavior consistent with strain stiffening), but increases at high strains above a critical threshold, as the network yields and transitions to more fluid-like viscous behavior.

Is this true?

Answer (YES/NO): NO